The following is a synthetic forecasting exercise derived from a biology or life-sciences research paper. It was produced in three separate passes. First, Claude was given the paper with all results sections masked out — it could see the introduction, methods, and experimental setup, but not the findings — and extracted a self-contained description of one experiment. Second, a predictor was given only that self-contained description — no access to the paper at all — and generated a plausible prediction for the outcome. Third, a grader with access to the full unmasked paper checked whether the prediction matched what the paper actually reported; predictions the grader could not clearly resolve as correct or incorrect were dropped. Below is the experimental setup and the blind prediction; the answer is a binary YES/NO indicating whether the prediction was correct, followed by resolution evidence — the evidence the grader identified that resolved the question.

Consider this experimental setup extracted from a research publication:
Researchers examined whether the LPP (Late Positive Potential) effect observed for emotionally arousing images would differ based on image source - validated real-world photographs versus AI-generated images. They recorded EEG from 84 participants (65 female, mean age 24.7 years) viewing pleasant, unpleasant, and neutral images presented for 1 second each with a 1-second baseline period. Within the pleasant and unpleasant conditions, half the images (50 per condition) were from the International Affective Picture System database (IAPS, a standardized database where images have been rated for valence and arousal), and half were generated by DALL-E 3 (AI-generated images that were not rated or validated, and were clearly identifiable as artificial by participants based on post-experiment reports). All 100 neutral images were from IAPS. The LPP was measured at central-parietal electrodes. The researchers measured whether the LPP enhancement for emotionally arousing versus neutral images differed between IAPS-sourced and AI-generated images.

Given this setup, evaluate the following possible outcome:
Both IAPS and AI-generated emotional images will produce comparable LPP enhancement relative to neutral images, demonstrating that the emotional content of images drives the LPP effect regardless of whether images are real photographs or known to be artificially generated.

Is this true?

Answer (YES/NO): NO